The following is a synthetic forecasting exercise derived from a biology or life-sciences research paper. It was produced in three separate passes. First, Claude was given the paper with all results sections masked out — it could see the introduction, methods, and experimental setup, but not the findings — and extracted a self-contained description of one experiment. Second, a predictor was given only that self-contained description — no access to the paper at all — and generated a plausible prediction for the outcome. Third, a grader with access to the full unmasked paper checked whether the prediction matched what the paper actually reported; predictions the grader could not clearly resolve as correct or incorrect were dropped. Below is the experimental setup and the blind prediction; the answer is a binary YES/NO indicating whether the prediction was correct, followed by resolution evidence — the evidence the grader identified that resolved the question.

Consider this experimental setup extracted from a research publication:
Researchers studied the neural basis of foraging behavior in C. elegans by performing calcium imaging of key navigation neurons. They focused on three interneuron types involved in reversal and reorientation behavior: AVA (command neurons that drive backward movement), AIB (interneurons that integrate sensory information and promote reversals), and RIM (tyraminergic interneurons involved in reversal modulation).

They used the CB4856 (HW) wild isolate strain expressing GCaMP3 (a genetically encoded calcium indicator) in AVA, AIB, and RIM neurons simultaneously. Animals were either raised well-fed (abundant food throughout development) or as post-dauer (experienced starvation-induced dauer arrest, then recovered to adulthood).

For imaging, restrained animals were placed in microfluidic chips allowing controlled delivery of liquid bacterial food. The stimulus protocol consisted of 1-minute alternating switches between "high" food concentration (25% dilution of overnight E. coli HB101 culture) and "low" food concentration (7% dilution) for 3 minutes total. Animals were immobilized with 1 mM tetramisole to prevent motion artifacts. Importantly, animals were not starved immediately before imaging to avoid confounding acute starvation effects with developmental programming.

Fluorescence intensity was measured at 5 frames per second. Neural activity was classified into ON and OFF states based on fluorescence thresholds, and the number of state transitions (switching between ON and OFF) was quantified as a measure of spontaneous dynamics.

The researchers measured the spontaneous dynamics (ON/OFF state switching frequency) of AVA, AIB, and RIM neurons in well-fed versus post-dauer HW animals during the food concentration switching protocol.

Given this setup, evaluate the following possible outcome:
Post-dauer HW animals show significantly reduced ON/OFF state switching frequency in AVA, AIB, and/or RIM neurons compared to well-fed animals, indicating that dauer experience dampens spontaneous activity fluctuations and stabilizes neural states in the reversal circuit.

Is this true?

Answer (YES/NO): NO